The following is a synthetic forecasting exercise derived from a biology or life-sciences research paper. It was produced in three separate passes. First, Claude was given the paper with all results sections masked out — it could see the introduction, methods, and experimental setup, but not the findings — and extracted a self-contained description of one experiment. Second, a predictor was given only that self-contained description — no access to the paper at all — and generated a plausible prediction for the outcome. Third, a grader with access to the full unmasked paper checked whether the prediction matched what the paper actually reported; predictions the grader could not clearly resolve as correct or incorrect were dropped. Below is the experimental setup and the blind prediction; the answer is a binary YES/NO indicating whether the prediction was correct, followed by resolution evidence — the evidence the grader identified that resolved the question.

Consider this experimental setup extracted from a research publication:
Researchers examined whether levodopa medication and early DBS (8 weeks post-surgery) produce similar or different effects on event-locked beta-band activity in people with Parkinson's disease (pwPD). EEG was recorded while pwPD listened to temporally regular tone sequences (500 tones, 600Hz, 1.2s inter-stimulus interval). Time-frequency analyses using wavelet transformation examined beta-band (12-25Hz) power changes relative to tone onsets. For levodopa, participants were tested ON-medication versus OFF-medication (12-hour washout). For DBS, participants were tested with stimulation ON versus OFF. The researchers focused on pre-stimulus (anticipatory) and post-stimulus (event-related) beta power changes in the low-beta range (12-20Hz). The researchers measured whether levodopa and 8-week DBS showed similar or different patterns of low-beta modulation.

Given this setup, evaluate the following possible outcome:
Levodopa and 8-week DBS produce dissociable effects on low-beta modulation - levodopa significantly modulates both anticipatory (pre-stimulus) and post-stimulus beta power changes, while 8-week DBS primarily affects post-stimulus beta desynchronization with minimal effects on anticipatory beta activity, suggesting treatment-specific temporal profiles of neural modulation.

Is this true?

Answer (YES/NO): NO